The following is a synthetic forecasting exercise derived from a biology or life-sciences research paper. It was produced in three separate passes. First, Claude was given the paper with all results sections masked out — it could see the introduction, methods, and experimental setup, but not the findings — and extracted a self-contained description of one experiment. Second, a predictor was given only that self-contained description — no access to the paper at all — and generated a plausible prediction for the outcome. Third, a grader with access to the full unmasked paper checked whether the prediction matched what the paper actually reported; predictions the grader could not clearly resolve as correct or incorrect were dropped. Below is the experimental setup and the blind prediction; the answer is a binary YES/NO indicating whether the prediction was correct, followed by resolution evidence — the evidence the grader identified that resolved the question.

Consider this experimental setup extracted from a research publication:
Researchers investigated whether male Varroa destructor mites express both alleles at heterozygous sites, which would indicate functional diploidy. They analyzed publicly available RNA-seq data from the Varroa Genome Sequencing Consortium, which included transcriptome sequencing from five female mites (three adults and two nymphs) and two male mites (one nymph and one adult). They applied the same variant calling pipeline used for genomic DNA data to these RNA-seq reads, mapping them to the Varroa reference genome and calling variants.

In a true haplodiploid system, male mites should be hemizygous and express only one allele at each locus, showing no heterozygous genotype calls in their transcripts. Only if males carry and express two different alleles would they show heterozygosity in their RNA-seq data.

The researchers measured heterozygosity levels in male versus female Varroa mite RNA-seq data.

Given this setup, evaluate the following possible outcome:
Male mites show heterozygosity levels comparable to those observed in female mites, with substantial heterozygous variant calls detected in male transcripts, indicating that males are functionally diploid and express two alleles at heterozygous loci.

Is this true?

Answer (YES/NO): YES